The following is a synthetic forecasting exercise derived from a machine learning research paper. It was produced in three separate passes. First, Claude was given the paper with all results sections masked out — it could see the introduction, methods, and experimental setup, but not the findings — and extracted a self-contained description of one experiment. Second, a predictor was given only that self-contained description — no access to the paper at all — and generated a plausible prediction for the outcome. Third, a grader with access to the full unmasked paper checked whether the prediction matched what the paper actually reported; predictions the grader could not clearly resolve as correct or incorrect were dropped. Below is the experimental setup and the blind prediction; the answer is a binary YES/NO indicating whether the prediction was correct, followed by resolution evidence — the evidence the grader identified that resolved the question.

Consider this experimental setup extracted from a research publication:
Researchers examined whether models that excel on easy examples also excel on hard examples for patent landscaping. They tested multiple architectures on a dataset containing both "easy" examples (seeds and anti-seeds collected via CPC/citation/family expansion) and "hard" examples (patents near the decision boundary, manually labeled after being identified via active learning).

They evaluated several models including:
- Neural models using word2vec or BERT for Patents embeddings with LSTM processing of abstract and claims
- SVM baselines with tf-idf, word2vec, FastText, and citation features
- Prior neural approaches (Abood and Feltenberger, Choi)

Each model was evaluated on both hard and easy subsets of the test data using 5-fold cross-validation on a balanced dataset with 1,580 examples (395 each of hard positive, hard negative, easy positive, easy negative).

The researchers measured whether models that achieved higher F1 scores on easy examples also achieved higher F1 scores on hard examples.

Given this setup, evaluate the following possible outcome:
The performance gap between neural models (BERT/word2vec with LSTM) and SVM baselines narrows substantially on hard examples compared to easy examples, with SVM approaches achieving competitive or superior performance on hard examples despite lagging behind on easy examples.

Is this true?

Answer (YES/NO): YES